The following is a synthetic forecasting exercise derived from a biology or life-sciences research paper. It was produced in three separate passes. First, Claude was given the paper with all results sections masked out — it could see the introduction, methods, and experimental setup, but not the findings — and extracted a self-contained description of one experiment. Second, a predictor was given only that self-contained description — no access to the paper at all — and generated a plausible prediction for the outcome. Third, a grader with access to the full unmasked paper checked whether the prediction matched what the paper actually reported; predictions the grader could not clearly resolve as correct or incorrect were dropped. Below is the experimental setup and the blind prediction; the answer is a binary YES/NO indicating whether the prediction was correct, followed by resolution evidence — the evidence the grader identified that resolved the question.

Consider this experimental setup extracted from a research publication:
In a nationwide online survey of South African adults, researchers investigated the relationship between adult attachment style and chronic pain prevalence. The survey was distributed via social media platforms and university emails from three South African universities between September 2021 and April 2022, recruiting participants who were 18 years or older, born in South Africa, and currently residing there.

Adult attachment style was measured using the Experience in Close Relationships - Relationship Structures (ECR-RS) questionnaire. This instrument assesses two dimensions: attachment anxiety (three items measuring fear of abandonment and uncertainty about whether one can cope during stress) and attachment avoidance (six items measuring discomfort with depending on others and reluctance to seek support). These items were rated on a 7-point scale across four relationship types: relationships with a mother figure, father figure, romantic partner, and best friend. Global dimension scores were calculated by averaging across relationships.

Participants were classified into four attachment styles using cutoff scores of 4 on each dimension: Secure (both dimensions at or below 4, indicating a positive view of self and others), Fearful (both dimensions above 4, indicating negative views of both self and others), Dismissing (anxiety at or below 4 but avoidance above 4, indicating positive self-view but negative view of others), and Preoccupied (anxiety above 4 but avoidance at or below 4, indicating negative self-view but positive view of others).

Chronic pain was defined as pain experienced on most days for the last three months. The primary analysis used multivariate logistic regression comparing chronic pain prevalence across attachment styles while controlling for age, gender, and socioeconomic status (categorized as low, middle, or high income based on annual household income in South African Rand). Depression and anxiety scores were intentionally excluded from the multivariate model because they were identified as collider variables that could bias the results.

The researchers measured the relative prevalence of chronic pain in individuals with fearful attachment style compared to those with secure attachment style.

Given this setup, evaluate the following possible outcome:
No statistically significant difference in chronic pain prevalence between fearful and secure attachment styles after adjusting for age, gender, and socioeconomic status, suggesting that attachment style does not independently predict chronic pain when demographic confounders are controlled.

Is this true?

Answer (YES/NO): NO